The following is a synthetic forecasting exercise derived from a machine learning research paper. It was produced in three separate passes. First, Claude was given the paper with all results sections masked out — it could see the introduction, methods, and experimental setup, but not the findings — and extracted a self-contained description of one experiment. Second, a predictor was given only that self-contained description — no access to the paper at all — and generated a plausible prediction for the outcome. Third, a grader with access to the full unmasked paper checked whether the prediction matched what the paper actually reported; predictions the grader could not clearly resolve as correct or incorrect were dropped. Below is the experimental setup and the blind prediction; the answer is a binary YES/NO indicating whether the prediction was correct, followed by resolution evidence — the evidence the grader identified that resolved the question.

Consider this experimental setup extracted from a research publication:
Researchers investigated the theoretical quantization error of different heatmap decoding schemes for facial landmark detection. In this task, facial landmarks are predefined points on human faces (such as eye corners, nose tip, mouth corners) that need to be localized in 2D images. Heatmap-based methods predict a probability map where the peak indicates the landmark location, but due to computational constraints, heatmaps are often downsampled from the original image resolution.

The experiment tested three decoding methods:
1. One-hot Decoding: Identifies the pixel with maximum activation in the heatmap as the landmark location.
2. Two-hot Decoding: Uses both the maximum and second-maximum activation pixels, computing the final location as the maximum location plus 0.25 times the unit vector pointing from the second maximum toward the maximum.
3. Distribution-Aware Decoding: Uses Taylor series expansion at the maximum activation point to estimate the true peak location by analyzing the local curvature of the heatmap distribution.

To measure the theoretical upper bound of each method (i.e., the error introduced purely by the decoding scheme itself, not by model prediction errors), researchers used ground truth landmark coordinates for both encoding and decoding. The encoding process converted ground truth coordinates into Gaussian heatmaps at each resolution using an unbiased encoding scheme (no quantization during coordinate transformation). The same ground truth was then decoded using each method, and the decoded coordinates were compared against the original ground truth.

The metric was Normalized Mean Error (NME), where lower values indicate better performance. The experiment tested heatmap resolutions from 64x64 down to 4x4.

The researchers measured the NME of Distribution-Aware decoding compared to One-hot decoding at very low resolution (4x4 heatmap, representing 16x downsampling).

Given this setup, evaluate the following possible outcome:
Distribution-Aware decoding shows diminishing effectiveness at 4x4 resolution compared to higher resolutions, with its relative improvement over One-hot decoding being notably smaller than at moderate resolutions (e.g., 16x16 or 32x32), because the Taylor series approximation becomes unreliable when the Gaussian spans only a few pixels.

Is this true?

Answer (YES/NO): YES